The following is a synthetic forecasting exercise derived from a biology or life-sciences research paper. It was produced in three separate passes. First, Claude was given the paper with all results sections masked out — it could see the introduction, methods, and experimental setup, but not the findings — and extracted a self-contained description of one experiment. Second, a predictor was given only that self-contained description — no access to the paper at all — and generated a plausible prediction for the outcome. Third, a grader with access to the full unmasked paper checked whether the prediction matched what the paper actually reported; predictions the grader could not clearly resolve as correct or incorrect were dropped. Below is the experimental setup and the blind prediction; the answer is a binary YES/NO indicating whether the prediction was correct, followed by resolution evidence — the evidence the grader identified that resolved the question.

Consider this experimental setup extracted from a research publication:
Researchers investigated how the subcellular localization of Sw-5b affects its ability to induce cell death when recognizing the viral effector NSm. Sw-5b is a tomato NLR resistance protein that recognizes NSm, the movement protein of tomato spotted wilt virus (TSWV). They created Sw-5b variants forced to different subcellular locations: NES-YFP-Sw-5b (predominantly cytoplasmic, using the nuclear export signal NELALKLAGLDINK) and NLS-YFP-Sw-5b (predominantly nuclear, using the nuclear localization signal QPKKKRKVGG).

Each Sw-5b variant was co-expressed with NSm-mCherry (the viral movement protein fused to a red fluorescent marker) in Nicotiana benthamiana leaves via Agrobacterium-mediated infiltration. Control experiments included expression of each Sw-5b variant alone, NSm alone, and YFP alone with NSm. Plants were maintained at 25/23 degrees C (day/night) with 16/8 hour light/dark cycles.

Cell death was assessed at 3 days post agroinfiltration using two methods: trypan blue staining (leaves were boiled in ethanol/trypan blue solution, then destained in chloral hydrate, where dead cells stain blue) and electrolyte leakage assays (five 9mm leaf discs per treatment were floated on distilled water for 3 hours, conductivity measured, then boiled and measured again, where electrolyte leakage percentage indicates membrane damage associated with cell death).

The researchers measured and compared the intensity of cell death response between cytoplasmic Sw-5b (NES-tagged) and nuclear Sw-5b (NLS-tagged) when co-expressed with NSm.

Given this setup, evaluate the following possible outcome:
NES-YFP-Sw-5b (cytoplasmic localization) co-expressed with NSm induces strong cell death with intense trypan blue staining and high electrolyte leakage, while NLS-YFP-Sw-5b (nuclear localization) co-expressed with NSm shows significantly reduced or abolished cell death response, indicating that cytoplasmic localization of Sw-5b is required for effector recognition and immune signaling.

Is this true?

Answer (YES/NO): YES